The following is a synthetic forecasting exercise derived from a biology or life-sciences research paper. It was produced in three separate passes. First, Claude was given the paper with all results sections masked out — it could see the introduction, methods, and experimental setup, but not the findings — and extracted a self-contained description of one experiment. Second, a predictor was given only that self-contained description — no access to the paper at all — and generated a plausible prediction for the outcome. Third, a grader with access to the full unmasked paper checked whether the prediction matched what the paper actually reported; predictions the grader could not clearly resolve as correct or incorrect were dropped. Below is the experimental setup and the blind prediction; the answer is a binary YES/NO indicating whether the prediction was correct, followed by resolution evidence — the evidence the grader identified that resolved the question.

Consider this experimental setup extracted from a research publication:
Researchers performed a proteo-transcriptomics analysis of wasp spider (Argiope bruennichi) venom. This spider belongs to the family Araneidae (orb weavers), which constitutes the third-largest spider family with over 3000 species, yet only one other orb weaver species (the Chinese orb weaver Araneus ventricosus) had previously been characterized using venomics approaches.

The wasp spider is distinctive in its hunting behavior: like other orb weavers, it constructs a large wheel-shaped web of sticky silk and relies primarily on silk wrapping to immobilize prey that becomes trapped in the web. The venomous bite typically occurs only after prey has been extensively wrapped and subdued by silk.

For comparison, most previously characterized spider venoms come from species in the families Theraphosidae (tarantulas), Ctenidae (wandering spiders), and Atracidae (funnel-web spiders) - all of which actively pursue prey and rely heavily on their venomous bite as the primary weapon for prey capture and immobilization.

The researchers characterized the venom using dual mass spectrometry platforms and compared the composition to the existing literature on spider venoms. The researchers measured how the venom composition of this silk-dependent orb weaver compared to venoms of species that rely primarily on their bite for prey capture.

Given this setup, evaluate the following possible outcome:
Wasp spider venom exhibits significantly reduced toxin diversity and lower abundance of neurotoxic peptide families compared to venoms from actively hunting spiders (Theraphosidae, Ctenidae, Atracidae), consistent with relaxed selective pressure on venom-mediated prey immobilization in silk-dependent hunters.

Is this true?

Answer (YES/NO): YES